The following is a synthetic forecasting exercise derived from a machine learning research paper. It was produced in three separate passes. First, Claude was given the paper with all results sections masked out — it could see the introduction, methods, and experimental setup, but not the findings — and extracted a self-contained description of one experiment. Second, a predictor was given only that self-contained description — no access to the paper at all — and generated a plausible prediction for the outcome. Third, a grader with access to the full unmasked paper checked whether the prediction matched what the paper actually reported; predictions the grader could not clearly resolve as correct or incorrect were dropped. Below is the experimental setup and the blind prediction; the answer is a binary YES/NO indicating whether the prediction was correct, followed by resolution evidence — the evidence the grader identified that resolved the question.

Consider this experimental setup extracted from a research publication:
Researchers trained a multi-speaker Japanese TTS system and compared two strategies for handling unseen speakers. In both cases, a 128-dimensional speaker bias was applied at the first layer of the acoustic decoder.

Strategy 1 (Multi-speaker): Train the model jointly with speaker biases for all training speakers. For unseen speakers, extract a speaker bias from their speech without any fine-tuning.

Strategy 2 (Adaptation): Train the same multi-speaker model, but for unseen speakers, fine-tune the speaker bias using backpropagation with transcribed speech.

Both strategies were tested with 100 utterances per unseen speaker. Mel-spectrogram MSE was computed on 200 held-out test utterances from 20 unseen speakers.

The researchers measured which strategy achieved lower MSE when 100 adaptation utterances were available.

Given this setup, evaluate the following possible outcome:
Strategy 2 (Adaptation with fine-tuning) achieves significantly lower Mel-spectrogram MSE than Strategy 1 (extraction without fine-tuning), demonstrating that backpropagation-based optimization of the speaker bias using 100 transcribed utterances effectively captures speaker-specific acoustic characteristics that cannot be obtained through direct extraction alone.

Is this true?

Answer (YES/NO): NO